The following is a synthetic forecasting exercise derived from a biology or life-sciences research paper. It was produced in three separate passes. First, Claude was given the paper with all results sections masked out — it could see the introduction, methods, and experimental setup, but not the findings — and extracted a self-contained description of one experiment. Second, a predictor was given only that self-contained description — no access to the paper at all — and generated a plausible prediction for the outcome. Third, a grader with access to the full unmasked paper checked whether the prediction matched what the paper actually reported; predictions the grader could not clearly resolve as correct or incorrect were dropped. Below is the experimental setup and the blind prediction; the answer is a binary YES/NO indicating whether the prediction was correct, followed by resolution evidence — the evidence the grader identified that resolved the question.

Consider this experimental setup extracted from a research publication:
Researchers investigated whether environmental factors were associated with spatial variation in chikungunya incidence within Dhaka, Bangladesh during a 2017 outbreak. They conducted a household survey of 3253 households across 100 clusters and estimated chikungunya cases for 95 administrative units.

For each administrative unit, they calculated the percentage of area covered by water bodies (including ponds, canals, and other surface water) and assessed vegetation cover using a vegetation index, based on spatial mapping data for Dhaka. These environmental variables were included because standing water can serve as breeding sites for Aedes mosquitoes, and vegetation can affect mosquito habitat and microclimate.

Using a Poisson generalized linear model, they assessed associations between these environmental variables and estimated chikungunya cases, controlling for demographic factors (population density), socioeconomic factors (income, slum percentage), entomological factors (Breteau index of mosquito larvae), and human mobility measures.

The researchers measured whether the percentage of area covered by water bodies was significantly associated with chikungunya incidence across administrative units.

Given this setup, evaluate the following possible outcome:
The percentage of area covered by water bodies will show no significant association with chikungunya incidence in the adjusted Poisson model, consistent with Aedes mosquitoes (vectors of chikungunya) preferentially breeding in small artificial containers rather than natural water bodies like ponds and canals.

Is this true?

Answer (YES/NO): YES